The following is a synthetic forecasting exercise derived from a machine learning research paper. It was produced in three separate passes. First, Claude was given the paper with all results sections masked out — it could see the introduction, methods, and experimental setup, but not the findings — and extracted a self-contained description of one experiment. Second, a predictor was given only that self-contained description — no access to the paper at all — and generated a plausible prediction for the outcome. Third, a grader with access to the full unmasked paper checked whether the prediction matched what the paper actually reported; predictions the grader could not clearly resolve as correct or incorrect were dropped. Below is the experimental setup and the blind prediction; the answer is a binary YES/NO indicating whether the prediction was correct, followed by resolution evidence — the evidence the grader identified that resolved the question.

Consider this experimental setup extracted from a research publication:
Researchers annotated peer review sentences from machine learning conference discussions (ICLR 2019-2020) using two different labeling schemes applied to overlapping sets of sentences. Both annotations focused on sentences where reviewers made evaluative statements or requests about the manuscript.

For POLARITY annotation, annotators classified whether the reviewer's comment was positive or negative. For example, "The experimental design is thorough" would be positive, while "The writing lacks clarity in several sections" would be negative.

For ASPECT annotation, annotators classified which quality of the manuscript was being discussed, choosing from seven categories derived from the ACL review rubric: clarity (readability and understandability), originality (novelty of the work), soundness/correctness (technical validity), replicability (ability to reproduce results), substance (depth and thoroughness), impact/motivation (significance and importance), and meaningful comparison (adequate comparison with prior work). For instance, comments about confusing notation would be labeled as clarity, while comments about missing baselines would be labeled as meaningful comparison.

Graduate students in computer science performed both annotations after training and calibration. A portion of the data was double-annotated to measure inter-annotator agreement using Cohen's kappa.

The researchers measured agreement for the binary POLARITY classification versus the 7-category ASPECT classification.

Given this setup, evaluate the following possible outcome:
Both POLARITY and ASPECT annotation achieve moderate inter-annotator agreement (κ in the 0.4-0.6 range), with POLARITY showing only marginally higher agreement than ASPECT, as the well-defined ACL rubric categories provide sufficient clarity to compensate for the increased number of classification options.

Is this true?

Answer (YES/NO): NO